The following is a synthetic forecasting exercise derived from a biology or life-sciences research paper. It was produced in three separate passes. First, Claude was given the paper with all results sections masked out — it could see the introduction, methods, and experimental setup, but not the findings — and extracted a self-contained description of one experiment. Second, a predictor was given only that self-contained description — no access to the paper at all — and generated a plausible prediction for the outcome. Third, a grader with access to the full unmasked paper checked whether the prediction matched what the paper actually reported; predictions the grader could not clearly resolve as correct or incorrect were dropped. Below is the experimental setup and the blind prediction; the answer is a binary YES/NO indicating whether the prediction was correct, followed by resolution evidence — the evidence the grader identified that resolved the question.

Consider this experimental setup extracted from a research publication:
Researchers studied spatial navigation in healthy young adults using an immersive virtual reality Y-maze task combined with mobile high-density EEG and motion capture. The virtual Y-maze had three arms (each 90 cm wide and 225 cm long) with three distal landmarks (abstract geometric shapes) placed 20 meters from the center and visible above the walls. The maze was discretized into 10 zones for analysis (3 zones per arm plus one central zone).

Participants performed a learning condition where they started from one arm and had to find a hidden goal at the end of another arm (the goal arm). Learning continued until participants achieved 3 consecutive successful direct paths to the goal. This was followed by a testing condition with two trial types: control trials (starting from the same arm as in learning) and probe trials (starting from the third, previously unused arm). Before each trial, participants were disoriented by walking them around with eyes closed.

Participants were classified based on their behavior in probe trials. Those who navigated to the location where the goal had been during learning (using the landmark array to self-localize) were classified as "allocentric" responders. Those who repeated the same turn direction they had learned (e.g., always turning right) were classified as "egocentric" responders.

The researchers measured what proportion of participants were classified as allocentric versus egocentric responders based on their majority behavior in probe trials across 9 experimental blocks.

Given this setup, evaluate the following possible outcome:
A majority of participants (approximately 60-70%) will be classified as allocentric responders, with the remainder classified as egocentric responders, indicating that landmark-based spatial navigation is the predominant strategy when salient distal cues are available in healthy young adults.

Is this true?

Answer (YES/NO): NO